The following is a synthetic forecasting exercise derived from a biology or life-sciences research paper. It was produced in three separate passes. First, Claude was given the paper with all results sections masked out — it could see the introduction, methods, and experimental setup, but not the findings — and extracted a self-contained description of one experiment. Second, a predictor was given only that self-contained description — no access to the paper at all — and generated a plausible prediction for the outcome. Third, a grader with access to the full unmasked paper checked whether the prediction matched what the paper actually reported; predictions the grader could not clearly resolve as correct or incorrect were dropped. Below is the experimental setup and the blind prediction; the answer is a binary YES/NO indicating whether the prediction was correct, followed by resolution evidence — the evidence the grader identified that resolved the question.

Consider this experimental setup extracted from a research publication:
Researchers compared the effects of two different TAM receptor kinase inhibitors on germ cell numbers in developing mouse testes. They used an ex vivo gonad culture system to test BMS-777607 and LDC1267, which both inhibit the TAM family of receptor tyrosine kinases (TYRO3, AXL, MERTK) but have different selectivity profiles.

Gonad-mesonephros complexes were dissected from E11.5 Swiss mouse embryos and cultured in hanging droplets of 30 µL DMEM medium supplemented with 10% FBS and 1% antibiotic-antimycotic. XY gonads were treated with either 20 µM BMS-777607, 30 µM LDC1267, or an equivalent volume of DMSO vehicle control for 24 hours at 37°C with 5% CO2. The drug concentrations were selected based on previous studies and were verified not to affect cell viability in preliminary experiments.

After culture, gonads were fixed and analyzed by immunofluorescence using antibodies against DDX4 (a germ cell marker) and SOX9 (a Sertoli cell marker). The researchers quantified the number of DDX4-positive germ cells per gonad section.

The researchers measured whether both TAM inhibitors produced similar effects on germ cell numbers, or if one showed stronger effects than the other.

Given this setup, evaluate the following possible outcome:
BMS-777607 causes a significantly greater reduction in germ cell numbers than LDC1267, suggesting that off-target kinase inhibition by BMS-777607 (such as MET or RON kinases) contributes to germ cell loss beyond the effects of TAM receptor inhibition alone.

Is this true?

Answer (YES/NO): NO